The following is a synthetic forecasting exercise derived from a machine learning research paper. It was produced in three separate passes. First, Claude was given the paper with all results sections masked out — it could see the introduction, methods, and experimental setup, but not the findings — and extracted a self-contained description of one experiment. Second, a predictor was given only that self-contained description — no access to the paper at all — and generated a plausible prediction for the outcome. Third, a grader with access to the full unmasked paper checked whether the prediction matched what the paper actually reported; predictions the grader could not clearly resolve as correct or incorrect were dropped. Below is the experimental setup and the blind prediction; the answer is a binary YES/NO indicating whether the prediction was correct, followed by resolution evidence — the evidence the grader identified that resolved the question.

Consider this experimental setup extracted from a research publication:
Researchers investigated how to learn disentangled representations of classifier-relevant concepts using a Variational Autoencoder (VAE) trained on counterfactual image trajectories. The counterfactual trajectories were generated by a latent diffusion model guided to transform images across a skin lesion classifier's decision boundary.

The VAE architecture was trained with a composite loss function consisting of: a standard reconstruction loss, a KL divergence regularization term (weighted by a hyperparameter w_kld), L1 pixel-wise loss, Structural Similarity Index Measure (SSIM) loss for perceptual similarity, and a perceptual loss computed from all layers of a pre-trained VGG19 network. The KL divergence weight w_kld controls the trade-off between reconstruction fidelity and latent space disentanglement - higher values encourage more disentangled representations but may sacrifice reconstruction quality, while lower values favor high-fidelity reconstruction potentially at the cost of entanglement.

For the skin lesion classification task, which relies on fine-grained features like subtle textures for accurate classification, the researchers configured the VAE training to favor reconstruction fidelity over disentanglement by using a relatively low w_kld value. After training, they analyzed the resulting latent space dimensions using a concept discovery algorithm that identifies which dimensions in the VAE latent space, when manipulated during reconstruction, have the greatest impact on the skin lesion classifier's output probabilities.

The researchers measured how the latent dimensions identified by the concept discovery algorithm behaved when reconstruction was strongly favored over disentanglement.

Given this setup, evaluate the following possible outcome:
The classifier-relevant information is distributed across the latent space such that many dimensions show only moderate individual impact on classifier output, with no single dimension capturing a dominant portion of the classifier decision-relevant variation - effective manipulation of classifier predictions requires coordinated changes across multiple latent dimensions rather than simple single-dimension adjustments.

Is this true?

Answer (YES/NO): NO